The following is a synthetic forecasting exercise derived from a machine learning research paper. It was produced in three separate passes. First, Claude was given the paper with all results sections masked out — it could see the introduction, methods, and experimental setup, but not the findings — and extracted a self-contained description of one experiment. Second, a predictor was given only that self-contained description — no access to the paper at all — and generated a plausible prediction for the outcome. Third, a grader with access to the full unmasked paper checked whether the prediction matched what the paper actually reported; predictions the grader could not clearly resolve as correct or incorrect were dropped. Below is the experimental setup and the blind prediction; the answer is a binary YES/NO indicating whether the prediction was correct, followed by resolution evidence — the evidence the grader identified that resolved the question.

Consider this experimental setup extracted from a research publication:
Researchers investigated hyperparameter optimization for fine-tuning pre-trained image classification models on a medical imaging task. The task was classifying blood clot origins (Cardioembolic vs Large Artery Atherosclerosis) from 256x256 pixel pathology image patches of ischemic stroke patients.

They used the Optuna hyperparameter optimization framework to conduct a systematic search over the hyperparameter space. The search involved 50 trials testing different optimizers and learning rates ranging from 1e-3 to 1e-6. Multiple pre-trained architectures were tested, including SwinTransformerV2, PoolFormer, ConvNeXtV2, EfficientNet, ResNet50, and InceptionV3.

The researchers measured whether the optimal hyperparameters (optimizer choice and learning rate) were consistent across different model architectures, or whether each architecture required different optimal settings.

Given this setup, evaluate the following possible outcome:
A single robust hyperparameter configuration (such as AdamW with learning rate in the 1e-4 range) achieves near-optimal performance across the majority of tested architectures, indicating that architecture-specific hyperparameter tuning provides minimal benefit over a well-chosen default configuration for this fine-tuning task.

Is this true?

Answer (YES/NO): YES